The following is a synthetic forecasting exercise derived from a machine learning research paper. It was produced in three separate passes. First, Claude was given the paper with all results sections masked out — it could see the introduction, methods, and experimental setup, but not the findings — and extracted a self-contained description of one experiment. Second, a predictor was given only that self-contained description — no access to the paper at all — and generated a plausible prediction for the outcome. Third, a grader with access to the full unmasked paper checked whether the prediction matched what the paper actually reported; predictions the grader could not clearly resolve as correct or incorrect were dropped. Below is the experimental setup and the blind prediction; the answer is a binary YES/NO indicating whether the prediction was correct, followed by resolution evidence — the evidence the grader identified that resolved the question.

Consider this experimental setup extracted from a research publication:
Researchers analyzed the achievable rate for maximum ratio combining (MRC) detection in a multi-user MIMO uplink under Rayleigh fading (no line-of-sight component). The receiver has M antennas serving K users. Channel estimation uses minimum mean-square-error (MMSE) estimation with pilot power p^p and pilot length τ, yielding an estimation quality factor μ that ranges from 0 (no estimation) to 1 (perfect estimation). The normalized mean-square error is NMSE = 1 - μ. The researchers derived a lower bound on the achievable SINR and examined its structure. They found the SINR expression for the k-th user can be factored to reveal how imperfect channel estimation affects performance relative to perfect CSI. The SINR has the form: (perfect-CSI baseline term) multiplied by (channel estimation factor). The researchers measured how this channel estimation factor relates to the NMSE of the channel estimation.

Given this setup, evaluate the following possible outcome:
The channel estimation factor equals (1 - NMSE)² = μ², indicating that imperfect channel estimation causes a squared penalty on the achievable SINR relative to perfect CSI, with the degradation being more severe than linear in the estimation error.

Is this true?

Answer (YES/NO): NO